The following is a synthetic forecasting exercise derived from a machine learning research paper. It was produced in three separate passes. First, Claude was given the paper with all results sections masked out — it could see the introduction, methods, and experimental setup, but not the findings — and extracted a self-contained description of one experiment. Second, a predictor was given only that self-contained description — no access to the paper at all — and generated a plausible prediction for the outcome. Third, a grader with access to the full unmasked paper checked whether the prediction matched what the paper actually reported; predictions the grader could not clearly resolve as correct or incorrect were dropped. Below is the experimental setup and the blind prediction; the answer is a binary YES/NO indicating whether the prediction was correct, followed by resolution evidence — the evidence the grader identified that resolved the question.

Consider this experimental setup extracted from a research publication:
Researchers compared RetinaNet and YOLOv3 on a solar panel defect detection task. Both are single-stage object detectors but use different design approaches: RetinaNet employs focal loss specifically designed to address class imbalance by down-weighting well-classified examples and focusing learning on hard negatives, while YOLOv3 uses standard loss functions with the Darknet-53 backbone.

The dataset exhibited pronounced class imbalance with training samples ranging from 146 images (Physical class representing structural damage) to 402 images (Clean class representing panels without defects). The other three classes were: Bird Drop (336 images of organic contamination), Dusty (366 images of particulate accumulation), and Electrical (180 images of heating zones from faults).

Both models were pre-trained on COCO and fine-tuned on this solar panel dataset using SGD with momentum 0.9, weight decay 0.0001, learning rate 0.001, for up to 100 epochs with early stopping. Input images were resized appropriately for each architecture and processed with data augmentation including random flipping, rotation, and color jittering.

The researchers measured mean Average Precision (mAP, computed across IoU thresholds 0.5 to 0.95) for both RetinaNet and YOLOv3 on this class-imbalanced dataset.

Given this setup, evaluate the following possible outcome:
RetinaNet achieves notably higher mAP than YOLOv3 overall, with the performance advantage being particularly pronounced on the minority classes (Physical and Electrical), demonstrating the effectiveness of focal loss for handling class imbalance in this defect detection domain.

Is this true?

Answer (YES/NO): NO